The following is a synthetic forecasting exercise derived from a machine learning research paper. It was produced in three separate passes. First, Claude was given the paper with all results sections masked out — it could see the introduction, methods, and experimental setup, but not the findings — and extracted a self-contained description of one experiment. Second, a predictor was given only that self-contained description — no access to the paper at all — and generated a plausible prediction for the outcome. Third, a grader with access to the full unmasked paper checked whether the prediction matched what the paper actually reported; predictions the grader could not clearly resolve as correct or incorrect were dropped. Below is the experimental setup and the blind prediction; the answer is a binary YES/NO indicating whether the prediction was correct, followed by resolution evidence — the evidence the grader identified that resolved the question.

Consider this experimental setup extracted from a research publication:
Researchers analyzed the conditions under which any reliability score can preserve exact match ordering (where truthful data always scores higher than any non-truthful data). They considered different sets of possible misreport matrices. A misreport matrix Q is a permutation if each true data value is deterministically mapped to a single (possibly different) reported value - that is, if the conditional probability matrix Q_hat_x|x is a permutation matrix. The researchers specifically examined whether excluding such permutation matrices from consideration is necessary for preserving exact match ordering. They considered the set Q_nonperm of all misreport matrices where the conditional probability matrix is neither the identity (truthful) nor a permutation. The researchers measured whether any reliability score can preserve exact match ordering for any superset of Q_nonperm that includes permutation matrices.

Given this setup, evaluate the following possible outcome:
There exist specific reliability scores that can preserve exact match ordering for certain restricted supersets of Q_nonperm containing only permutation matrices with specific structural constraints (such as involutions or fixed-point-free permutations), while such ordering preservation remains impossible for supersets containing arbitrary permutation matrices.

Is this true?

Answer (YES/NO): NO